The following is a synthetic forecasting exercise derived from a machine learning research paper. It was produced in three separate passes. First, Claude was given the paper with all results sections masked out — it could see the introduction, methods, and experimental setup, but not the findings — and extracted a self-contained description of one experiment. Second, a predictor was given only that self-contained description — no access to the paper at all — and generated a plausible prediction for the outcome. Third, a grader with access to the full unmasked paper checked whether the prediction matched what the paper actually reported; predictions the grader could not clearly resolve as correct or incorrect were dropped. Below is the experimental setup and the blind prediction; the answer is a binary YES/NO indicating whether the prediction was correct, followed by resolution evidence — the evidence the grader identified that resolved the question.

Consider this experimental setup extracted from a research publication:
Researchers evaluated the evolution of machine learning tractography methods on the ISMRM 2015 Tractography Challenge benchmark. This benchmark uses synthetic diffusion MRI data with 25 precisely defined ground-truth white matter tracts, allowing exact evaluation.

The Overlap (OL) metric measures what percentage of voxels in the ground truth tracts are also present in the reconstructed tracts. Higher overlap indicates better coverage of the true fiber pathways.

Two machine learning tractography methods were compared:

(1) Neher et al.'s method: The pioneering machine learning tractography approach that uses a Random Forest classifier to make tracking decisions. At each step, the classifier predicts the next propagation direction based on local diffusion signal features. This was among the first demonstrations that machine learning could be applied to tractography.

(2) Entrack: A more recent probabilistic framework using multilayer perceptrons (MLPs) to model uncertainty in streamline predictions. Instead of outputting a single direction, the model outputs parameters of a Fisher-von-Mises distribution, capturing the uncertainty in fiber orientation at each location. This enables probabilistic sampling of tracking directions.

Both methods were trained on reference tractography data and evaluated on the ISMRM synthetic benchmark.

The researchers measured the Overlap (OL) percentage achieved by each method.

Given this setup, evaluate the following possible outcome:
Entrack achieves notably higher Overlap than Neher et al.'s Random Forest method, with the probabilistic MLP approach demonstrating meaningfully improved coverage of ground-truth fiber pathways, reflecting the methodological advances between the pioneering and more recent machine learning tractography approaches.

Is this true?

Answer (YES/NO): YES